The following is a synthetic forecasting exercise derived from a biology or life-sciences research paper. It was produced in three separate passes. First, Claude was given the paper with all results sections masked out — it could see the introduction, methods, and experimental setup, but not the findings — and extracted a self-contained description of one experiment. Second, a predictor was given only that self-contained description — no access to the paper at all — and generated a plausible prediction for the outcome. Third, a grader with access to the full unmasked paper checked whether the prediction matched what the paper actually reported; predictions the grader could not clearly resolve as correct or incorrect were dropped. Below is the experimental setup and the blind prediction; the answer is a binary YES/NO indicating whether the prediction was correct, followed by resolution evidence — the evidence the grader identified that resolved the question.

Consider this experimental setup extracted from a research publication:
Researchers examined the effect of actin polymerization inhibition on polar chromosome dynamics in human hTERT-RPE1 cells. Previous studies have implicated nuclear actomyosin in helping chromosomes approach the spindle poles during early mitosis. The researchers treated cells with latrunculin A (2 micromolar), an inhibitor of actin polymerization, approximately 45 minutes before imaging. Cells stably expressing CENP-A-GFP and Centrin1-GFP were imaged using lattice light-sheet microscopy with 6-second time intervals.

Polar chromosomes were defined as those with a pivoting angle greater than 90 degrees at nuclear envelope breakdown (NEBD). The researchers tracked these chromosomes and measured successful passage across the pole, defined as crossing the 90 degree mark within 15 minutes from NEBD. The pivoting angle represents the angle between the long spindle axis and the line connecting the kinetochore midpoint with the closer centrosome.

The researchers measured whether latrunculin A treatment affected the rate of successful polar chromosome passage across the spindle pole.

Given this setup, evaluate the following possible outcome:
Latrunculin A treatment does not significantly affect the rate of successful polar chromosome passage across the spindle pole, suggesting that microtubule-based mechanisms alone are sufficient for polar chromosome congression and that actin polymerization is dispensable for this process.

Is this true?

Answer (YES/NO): YES